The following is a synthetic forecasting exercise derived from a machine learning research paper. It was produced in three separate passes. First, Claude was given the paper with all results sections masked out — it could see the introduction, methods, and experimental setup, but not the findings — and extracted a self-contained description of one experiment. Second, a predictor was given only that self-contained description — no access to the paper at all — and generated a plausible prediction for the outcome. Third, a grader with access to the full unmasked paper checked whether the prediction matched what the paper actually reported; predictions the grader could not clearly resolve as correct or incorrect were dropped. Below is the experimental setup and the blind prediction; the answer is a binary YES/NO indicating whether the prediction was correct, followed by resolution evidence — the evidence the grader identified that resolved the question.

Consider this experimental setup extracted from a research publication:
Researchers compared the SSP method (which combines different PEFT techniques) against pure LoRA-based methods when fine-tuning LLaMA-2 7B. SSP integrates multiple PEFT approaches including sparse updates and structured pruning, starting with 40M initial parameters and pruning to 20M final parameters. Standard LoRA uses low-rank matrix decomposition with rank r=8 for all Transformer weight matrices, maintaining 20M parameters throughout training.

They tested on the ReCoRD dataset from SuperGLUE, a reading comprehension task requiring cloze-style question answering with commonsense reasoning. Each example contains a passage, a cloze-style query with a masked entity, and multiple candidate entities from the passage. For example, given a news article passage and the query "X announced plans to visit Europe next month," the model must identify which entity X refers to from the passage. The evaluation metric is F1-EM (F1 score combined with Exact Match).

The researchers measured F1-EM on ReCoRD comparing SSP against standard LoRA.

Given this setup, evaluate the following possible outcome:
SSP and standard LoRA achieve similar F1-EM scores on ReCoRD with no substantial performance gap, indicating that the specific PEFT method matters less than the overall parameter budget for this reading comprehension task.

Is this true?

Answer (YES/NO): YES